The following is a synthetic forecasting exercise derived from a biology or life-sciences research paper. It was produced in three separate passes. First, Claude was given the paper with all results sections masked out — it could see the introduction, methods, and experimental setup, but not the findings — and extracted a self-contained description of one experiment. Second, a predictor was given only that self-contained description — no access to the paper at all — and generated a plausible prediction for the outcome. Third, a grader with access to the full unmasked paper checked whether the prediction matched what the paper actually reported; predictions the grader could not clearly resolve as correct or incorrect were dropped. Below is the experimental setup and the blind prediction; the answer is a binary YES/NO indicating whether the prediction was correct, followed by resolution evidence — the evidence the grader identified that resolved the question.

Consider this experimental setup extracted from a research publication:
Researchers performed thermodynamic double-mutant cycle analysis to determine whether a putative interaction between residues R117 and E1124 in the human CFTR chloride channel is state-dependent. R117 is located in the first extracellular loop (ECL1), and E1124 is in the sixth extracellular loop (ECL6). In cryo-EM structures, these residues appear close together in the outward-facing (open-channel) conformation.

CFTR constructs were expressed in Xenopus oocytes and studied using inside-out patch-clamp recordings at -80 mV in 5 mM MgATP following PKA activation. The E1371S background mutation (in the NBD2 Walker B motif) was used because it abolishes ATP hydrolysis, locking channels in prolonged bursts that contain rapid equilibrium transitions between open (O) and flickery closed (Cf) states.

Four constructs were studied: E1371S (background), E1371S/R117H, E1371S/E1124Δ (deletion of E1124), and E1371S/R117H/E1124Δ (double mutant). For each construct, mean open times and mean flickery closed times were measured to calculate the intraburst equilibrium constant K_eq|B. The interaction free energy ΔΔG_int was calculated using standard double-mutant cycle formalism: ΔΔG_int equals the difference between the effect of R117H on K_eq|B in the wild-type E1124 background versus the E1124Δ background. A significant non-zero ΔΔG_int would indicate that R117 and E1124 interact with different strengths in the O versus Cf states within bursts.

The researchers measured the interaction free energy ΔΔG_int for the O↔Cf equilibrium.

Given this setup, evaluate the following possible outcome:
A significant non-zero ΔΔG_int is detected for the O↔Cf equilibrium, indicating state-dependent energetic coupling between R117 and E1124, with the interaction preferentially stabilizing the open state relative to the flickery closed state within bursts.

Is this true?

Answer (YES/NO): YES